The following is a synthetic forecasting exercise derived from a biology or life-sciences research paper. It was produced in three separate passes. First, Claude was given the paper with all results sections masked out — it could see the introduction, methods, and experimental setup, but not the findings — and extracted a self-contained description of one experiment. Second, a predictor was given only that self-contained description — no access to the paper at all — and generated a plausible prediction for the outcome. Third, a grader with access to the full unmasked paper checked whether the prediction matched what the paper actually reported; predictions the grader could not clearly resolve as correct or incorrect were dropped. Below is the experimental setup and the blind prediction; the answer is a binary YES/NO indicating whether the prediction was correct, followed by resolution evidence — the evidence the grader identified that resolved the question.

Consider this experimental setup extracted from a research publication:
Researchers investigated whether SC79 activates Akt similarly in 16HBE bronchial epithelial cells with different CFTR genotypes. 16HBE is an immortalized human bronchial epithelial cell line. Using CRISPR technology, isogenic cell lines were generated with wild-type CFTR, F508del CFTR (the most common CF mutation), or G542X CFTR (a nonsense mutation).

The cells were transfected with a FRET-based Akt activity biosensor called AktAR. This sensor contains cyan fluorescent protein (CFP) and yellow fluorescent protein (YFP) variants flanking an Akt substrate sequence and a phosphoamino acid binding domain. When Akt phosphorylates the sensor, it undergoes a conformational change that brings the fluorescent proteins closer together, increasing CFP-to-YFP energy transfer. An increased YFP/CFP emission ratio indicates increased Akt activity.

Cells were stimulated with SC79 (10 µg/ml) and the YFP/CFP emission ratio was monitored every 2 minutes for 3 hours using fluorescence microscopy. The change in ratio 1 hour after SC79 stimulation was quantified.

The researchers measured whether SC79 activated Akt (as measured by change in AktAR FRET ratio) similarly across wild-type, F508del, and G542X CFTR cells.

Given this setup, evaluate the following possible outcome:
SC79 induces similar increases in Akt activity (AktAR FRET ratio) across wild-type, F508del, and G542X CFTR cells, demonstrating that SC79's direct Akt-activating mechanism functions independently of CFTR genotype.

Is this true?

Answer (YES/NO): YES